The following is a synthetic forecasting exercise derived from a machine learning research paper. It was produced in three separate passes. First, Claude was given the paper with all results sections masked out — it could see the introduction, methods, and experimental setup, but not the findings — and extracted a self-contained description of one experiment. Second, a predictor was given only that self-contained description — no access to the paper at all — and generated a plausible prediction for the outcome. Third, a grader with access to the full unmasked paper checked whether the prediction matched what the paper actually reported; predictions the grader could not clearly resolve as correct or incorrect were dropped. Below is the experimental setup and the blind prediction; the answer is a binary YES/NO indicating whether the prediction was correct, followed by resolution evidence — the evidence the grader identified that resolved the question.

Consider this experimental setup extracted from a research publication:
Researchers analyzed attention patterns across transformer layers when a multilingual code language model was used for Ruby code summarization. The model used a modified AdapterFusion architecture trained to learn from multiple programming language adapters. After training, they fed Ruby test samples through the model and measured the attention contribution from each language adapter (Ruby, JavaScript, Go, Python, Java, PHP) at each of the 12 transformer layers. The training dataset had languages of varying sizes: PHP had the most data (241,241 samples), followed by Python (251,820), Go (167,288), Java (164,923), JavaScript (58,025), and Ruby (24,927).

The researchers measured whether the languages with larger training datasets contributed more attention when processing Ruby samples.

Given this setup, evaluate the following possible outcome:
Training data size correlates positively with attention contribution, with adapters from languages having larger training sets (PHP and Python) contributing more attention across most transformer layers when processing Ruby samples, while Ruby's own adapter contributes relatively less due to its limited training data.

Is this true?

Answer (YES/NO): NO